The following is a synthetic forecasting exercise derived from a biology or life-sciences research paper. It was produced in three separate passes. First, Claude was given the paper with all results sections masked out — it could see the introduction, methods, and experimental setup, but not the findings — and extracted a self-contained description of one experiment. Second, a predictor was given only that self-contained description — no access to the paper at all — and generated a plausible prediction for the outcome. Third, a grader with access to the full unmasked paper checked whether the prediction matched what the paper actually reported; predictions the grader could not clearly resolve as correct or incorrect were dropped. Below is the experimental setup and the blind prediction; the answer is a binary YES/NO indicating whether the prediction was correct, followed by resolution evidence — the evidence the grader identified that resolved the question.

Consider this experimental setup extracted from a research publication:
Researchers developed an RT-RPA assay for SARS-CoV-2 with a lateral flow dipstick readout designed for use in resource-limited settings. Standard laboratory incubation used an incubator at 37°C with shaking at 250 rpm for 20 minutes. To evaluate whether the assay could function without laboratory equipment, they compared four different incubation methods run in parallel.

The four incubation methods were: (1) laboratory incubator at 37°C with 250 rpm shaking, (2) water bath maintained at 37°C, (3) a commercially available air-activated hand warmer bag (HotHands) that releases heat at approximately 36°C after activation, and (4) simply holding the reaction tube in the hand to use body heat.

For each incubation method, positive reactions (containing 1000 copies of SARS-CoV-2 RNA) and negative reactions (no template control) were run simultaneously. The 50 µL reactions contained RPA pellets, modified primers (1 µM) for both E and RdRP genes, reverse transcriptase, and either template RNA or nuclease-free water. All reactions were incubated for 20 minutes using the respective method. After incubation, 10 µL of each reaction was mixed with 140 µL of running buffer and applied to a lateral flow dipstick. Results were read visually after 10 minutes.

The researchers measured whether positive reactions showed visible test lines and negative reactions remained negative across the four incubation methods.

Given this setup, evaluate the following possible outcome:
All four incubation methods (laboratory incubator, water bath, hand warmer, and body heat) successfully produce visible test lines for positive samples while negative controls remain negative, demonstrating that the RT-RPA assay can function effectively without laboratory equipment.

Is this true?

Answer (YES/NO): NO